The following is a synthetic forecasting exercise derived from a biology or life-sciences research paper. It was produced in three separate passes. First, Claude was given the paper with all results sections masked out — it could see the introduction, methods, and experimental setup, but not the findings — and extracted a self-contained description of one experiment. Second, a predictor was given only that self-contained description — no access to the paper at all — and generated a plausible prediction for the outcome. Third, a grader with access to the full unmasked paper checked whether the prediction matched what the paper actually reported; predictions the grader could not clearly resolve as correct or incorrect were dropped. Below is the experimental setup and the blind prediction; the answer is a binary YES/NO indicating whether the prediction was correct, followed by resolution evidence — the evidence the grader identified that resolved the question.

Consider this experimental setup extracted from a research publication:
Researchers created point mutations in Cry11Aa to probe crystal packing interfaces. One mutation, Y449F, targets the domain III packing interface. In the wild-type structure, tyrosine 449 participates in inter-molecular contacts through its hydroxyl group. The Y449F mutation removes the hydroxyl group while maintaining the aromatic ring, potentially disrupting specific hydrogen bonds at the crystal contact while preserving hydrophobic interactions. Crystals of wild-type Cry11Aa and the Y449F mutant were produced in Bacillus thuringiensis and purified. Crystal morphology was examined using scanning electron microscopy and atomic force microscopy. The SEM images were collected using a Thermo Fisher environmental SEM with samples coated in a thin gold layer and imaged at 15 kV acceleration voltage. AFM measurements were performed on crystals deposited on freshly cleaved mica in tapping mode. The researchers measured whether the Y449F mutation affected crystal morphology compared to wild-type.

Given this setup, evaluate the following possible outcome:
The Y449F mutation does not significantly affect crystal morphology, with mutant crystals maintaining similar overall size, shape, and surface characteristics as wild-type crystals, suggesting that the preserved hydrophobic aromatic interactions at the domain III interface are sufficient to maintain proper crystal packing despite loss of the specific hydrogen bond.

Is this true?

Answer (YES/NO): NO